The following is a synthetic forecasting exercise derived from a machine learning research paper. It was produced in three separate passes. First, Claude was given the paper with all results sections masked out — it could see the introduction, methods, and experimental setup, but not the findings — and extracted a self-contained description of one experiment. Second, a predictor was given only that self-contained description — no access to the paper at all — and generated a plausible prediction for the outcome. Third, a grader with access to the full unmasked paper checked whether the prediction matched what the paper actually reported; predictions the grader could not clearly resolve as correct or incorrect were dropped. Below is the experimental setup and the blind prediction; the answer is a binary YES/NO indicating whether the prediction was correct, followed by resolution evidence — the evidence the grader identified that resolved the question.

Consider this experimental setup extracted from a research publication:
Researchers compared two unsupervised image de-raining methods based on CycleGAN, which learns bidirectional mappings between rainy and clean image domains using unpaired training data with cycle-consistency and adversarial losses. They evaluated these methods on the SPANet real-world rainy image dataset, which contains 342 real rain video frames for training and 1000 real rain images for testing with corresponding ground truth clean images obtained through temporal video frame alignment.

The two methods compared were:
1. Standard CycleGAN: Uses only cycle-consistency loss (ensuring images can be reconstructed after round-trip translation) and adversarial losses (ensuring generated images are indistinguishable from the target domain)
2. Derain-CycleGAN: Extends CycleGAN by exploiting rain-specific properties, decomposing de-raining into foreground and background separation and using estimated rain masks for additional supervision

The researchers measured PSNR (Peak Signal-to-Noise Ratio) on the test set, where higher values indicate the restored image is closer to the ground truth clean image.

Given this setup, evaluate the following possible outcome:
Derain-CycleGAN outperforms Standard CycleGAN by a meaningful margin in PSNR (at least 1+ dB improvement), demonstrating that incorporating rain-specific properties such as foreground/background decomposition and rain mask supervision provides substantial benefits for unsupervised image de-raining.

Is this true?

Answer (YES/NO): YES